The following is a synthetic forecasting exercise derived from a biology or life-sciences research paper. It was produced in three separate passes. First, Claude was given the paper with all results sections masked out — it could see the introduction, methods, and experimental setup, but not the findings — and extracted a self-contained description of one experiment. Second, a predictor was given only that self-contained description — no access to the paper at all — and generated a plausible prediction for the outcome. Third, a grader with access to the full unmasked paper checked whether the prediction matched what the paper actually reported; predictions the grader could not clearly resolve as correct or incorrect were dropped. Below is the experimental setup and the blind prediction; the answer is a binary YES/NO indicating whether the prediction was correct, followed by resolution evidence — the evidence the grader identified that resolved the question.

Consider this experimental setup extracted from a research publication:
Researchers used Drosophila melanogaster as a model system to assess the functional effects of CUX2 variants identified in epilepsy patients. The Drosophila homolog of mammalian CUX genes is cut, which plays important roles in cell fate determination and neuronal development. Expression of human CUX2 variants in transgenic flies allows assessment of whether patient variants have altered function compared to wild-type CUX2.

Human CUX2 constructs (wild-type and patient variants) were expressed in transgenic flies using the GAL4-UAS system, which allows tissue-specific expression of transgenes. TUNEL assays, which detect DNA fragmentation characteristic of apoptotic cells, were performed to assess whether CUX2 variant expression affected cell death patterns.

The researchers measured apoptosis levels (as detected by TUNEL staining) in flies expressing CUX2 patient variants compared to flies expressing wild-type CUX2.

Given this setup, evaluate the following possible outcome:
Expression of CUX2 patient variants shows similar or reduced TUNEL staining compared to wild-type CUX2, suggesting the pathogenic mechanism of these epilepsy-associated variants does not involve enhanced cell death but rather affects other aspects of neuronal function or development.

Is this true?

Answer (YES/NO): YES